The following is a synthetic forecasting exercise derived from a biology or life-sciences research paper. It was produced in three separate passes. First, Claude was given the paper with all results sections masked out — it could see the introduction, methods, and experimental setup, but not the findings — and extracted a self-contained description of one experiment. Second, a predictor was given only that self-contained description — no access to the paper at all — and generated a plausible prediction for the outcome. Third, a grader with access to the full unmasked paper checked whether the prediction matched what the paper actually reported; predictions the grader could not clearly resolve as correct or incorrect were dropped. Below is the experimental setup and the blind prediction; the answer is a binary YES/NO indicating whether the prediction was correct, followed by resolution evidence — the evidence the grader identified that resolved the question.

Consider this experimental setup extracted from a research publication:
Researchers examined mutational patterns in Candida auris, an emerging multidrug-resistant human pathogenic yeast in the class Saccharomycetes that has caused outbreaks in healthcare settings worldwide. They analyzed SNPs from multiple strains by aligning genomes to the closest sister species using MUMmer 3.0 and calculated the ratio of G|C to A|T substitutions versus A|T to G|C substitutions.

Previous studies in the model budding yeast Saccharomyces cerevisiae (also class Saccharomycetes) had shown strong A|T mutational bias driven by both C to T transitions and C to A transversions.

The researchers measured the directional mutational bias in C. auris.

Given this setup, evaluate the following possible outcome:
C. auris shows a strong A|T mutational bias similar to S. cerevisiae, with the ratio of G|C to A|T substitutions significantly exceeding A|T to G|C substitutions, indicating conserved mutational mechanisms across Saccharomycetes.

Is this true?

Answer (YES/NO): YES